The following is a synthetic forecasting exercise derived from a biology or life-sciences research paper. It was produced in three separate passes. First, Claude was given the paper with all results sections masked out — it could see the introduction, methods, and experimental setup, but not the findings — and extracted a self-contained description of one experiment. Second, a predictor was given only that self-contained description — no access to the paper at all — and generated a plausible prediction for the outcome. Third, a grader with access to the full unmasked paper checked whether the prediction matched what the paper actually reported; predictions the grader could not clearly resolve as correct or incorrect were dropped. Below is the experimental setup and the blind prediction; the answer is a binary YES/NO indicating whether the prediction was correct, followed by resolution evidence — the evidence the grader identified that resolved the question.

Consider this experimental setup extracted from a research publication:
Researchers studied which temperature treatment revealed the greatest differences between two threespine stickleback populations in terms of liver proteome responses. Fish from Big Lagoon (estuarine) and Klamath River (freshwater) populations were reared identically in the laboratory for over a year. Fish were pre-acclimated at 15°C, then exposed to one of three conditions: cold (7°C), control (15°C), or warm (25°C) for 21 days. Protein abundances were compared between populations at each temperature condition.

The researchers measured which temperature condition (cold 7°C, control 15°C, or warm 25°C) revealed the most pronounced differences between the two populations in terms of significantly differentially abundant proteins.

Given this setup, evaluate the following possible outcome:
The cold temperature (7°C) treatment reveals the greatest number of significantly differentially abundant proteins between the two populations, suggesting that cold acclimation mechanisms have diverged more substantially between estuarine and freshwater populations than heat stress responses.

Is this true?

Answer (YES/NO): YES